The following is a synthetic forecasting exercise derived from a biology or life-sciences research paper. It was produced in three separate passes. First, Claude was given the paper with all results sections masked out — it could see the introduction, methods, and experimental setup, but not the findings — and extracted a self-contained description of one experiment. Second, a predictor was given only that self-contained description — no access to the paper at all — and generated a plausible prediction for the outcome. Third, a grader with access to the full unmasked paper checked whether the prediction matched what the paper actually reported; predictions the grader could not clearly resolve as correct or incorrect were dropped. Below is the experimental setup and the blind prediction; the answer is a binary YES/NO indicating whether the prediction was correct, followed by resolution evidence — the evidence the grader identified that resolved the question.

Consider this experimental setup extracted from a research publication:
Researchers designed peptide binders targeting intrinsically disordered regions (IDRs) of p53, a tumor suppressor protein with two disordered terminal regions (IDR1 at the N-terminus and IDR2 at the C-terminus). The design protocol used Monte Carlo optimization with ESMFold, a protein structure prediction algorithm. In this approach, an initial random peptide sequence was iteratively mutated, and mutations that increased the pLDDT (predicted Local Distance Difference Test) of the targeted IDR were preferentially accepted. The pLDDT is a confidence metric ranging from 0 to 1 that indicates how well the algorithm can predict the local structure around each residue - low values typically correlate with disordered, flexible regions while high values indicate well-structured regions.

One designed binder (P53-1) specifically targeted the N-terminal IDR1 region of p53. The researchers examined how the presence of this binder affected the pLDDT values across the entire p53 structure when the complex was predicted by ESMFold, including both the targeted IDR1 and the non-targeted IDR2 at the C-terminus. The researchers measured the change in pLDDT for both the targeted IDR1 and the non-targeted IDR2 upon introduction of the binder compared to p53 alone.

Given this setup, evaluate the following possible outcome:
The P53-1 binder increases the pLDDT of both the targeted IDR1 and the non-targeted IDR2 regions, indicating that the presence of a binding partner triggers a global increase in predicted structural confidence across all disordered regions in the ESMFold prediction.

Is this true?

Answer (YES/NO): NO